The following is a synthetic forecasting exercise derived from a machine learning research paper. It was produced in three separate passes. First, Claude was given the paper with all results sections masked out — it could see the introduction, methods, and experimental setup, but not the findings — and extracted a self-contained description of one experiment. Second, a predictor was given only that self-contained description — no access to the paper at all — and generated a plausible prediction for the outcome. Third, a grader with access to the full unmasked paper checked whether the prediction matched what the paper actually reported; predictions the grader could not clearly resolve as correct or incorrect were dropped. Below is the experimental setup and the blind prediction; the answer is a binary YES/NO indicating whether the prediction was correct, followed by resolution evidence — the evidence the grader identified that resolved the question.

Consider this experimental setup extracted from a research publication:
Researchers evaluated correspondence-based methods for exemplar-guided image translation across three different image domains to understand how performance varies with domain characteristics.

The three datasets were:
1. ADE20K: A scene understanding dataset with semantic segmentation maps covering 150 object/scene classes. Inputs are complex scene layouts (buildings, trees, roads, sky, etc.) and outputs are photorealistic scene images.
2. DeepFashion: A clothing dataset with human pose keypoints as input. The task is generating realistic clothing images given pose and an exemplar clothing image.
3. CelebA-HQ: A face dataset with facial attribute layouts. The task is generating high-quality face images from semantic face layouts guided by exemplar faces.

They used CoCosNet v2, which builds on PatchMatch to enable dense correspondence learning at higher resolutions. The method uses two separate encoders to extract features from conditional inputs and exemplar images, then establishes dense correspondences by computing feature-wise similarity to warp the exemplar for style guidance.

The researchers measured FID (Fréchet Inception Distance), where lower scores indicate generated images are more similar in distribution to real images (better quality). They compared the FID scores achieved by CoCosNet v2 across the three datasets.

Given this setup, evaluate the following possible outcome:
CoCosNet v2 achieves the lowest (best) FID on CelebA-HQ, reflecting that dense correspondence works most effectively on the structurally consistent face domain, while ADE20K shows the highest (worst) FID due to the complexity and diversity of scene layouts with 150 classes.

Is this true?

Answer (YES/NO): NO